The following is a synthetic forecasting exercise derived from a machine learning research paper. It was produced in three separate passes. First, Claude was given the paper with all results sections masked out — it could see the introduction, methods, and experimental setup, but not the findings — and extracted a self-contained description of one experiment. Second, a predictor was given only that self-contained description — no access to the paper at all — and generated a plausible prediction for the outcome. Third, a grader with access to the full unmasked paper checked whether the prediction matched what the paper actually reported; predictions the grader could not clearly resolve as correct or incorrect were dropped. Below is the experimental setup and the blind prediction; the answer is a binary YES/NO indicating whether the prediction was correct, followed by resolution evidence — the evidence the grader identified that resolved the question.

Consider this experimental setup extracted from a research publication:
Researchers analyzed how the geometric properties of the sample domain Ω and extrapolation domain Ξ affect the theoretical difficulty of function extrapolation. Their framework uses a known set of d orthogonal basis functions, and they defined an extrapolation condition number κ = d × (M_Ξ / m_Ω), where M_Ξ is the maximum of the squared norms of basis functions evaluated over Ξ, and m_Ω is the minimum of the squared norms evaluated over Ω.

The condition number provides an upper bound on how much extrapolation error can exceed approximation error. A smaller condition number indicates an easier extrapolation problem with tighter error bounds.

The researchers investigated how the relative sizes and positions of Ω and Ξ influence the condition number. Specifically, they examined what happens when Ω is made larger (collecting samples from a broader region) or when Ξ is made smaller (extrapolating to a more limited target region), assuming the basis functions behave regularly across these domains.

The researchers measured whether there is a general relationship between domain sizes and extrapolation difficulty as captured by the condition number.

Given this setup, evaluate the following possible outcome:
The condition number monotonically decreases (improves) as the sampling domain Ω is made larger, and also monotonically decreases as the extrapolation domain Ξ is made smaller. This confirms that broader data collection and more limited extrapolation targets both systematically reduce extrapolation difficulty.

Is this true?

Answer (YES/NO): YES